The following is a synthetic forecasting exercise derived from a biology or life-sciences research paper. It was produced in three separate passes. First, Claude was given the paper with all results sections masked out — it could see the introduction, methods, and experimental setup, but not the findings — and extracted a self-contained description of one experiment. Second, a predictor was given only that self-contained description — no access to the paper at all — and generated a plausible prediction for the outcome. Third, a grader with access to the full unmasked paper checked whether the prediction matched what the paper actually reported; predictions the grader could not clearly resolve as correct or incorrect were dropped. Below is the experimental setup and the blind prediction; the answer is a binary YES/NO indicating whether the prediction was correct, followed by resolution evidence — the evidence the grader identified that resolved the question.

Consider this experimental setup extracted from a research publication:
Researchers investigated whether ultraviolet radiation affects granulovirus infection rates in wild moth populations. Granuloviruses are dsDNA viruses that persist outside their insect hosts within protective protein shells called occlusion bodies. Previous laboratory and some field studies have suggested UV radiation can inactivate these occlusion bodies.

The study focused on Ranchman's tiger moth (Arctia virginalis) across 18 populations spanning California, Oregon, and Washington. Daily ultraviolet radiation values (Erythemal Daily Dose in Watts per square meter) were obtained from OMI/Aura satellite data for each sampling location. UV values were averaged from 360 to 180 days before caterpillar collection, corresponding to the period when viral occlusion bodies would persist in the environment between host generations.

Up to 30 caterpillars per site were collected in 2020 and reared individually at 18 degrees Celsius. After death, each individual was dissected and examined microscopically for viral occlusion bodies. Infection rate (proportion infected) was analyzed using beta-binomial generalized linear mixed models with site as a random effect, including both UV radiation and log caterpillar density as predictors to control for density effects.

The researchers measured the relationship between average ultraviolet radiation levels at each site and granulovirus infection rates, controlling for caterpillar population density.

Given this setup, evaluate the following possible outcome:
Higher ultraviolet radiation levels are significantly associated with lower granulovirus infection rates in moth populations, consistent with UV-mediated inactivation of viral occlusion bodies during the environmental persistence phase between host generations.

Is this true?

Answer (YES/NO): NO